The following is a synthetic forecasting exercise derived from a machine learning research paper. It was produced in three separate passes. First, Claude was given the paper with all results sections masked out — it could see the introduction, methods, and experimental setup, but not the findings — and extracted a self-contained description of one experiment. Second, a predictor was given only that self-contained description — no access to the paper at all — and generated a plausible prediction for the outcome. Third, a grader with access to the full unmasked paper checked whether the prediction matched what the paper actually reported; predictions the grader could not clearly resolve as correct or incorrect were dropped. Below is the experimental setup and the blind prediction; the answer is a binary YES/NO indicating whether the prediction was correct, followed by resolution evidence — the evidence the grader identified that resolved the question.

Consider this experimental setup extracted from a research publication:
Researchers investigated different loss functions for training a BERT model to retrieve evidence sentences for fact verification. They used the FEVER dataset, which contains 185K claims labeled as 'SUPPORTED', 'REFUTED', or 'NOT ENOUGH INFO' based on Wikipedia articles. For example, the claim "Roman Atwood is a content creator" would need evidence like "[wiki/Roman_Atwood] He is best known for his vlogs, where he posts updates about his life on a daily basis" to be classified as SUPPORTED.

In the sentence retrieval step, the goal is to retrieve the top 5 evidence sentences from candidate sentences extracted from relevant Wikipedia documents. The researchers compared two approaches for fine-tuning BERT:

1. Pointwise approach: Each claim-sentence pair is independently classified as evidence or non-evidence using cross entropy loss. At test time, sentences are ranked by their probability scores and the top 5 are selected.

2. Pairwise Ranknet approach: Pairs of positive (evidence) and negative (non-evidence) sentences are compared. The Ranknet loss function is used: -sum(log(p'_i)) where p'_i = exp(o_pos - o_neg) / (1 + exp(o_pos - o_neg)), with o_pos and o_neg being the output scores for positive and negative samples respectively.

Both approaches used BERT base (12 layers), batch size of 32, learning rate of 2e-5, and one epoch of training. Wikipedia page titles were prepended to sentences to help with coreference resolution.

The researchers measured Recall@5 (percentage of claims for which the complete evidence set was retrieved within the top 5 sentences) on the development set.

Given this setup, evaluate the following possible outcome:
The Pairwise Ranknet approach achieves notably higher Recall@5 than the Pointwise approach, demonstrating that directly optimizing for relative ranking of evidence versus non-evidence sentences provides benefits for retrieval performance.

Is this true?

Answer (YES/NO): NO